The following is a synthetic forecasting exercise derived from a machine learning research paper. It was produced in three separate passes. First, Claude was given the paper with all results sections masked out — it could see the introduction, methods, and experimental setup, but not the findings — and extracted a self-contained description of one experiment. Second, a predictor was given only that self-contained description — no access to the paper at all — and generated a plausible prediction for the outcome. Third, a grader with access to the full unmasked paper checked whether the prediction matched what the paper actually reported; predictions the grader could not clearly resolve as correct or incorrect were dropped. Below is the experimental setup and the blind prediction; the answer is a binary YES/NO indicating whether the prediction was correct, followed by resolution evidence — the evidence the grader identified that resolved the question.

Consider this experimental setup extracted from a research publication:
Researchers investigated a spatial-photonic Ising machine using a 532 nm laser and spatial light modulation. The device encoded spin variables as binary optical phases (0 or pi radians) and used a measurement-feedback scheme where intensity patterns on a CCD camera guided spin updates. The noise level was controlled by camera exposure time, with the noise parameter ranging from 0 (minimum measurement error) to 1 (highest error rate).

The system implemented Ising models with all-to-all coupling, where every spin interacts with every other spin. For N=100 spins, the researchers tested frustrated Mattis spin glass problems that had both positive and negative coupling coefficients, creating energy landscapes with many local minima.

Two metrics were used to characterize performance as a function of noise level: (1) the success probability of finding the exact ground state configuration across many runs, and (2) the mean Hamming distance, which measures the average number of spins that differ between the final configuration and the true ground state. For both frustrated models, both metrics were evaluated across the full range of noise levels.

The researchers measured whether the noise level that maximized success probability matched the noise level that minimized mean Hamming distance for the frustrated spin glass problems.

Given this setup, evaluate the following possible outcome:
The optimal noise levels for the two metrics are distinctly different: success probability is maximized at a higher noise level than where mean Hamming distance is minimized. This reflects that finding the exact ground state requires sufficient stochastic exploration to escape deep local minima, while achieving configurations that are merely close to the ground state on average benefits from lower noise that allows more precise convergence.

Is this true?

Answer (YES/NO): NO